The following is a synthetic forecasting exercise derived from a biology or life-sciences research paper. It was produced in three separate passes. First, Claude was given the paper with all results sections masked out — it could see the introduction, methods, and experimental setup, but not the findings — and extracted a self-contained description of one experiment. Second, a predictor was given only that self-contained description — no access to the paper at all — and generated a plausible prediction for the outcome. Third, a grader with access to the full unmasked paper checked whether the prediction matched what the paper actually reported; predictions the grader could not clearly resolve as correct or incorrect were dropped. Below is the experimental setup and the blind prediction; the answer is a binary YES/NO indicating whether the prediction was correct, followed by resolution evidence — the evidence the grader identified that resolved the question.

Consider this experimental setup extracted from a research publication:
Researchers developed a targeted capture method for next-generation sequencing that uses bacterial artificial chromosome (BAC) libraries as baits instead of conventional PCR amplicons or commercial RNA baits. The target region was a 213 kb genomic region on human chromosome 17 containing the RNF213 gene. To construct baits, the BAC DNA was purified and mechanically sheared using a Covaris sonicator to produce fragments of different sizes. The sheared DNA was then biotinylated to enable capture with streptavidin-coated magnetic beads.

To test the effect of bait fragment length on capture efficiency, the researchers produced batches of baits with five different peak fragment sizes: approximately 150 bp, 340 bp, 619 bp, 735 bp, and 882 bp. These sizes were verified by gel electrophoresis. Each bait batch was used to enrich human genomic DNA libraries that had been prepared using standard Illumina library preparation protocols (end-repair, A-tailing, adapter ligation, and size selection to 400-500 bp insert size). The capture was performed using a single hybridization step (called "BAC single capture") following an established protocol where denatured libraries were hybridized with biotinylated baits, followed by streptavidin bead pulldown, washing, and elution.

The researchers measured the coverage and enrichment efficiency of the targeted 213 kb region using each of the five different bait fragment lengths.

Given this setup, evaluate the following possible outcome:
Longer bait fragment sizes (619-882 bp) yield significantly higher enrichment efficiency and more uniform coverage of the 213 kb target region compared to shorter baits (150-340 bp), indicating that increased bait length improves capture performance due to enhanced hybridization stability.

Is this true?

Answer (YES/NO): NO